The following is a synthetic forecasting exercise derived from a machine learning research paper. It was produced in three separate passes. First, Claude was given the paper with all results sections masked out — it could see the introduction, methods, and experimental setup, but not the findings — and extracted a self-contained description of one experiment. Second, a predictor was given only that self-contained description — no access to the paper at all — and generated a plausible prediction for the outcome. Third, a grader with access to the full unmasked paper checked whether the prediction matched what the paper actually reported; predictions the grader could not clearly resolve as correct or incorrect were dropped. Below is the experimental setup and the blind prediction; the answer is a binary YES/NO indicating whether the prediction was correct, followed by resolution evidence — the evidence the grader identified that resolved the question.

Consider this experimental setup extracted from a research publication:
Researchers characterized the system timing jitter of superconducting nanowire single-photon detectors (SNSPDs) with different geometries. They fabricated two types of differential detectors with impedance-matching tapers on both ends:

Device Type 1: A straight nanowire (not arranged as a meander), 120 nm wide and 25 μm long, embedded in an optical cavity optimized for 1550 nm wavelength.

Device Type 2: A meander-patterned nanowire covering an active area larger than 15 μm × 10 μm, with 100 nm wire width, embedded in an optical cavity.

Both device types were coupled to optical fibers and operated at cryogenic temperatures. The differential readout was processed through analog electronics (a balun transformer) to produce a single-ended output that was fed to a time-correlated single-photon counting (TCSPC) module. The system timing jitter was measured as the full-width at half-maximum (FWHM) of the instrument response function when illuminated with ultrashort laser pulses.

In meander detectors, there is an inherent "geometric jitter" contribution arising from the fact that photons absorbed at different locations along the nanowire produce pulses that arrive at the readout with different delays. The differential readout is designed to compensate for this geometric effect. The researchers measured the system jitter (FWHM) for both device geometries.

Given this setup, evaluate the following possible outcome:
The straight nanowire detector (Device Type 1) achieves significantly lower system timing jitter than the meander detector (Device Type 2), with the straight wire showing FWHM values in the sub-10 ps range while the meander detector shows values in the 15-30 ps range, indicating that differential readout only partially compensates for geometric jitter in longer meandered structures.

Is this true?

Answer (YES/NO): NO